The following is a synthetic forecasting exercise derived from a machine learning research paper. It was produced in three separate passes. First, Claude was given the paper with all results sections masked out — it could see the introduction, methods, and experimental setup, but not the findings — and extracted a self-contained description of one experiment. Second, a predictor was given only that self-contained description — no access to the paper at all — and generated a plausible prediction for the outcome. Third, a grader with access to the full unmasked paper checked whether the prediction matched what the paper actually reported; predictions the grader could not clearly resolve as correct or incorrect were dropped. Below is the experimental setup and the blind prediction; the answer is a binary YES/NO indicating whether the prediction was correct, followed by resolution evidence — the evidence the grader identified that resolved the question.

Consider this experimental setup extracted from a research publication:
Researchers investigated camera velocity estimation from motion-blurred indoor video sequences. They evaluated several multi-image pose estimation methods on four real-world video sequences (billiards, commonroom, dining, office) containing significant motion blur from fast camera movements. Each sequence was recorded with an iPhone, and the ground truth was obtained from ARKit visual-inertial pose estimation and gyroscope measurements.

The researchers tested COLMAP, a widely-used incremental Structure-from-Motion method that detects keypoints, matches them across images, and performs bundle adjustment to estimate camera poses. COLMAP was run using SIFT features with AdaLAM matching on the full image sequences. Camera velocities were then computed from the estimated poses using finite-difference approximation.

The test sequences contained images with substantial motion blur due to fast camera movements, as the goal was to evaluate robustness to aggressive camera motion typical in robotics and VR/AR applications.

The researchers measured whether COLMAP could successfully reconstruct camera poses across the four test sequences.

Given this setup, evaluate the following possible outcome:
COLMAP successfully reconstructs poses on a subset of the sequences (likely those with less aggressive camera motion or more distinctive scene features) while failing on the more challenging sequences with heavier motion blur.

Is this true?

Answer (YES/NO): NO